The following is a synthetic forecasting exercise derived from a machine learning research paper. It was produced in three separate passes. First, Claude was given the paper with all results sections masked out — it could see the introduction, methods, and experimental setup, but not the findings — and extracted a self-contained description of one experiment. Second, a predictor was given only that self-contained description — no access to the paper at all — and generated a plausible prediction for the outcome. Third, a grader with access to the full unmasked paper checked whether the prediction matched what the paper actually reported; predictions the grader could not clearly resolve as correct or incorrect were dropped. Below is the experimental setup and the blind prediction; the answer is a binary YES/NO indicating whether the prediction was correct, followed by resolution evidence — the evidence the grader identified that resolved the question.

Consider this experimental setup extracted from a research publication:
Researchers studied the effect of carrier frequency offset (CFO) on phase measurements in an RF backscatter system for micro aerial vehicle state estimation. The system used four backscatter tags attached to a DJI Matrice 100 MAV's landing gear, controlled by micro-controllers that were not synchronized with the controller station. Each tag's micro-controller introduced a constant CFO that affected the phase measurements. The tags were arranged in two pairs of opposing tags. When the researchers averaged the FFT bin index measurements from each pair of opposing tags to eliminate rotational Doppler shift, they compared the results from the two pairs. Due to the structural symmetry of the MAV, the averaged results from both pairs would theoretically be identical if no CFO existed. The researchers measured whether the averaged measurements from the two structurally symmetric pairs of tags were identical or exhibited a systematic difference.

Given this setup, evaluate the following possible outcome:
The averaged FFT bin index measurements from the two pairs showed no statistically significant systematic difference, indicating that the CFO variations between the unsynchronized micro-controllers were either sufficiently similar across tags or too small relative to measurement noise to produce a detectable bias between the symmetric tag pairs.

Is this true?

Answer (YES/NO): NO